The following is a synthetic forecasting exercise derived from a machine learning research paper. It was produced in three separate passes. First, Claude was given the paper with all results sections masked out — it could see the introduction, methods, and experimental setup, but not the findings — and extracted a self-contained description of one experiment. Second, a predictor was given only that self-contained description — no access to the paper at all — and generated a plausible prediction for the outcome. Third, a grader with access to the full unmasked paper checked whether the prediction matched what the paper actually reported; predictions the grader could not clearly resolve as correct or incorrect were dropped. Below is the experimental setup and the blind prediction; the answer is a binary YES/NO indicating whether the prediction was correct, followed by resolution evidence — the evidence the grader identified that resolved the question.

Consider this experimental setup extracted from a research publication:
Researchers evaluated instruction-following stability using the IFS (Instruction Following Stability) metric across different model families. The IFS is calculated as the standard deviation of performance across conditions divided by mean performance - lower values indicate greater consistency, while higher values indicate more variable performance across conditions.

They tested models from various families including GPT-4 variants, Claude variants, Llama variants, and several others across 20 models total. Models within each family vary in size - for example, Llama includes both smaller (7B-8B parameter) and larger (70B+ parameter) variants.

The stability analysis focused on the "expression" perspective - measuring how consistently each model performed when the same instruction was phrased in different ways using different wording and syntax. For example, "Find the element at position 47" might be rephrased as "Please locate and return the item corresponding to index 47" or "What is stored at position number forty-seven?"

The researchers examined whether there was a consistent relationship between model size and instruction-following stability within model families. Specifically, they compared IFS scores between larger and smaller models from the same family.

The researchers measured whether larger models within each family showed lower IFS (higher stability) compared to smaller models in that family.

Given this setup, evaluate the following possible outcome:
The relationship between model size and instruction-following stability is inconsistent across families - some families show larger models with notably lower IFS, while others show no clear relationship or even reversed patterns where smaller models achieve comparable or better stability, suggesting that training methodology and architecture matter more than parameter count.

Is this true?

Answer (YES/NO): YES